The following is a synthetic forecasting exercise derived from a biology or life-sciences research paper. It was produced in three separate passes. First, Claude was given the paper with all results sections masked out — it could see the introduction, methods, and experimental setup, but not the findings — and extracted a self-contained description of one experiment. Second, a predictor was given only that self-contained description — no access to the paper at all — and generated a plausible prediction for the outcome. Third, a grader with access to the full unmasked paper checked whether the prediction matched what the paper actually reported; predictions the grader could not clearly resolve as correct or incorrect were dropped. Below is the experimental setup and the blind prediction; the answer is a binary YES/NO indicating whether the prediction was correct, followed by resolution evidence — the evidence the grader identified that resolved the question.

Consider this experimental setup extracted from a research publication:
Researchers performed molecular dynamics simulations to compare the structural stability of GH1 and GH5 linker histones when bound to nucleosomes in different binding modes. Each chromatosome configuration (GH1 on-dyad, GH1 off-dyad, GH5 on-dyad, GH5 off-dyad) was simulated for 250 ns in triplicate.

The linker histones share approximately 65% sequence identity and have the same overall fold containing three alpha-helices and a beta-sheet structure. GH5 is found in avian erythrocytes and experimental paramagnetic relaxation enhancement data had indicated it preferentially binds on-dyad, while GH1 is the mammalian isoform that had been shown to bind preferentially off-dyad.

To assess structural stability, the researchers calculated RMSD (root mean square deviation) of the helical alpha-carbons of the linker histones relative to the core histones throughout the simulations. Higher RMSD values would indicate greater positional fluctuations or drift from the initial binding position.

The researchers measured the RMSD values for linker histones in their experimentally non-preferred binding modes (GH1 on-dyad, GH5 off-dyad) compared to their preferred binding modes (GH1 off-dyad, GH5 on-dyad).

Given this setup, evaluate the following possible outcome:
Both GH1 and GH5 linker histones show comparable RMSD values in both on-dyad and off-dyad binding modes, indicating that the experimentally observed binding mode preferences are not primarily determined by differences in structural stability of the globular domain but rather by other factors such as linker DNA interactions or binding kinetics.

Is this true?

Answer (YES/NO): NO